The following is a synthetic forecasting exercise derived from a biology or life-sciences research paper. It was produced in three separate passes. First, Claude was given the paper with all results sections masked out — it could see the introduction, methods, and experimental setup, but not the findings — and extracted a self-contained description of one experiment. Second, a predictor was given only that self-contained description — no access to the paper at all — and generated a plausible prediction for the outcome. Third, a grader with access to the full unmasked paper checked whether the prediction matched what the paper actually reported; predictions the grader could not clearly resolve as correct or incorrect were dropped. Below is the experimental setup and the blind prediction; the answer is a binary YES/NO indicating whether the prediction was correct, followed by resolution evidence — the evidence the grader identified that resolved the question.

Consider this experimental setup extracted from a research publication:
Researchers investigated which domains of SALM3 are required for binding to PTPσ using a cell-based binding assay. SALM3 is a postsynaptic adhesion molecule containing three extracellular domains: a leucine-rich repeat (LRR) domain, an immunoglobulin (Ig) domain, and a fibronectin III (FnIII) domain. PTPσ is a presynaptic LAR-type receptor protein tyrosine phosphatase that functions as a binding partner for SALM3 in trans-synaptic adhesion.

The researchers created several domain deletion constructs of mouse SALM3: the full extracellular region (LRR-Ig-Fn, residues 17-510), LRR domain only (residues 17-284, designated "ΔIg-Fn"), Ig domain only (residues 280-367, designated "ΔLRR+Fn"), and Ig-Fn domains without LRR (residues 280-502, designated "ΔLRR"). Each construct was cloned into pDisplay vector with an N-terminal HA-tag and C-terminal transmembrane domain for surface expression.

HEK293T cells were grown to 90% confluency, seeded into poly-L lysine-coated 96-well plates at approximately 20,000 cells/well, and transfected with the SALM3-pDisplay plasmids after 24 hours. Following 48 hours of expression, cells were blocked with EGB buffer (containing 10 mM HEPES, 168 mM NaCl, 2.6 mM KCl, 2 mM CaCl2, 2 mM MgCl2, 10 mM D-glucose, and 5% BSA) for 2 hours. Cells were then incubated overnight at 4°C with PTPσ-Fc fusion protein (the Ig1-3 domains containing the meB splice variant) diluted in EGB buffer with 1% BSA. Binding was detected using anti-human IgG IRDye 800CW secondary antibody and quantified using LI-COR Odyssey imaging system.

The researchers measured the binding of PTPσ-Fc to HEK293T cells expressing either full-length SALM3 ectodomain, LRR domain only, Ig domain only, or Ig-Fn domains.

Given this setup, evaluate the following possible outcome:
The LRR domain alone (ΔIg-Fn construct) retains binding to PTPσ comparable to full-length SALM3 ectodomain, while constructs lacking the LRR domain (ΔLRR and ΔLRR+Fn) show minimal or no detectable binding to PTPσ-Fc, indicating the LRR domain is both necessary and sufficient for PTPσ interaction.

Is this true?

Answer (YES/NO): NO